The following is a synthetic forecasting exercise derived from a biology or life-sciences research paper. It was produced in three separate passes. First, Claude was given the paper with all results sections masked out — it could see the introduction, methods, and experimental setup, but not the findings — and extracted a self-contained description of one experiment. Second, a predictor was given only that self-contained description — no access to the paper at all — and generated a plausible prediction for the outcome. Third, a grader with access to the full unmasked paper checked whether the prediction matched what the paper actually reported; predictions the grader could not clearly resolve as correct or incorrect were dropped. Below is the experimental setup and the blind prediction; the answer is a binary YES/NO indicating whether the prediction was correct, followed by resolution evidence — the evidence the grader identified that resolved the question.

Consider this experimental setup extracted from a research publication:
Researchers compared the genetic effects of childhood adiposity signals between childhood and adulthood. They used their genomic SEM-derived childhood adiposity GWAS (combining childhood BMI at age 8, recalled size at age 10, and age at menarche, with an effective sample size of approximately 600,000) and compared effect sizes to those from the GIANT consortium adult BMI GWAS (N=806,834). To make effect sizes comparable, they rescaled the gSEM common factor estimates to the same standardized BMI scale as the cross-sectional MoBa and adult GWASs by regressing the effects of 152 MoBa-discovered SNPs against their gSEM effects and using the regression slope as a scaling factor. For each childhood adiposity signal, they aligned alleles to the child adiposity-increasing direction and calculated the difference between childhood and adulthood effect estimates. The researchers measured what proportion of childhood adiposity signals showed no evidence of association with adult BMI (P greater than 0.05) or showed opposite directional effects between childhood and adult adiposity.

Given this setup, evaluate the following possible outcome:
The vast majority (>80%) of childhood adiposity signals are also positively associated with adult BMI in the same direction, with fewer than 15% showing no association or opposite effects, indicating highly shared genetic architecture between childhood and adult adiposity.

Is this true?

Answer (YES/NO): NO